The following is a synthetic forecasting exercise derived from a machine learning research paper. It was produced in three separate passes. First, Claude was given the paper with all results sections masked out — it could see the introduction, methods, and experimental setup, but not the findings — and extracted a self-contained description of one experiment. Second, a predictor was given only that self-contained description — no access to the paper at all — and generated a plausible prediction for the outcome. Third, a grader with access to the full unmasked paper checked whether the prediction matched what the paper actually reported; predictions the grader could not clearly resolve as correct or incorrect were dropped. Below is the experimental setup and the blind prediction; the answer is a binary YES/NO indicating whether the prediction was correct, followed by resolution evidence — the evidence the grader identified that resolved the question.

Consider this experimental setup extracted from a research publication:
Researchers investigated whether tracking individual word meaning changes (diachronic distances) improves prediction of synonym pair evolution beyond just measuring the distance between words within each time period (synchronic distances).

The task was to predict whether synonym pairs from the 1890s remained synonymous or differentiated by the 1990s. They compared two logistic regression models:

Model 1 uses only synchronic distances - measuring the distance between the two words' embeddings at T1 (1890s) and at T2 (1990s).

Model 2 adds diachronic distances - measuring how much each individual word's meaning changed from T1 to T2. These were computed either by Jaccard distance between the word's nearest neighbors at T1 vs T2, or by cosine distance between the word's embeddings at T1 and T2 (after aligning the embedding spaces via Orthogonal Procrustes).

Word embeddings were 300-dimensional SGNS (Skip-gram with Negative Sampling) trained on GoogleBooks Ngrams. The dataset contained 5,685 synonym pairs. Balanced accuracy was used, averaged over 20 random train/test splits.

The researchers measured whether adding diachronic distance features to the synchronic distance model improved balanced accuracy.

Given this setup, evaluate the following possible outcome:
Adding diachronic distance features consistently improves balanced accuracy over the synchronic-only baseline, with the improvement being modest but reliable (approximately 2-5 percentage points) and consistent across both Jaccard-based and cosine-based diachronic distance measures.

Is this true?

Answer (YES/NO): NO